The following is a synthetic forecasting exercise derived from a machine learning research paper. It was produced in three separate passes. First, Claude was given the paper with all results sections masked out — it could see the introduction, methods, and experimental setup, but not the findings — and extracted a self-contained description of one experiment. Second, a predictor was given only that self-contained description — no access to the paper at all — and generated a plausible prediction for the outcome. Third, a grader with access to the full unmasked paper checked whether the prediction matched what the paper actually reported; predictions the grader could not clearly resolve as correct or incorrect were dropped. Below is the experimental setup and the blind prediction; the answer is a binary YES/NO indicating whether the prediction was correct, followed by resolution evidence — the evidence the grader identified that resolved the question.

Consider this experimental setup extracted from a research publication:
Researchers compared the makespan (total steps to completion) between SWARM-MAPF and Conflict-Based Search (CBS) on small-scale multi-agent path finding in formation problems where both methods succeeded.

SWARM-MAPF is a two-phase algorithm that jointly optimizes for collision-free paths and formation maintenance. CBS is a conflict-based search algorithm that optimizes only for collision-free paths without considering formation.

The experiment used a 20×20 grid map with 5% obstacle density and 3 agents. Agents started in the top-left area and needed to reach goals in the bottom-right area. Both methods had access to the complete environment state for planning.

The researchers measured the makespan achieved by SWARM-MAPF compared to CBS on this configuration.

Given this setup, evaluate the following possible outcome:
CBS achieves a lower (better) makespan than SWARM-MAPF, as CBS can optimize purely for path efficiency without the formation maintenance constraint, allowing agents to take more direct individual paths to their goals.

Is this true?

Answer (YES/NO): NO